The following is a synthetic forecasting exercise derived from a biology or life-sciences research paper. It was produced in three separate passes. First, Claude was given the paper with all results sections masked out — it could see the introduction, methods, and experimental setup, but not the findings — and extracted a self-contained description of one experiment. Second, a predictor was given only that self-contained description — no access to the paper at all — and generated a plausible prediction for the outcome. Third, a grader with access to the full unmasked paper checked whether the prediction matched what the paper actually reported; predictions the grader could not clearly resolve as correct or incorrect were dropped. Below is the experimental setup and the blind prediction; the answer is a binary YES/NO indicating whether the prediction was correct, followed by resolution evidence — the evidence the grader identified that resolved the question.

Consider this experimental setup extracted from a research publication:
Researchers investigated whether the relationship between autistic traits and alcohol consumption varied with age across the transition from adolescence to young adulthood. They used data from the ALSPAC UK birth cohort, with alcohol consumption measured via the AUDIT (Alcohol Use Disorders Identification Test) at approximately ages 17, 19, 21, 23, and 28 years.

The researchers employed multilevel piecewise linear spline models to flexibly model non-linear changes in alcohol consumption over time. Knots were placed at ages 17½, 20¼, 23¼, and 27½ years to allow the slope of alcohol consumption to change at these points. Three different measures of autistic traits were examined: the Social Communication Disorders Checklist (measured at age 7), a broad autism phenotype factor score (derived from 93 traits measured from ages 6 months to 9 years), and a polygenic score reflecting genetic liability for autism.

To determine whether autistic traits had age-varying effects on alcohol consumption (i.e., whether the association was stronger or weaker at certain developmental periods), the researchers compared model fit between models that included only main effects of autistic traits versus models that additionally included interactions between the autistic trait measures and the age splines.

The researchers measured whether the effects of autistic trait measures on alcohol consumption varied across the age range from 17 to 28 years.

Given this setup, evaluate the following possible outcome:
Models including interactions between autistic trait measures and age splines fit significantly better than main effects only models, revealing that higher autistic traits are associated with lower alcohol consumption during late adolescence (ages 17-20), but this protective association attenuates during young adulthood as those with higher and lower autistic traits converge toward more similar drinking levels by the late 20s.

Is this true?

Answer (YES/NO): NO